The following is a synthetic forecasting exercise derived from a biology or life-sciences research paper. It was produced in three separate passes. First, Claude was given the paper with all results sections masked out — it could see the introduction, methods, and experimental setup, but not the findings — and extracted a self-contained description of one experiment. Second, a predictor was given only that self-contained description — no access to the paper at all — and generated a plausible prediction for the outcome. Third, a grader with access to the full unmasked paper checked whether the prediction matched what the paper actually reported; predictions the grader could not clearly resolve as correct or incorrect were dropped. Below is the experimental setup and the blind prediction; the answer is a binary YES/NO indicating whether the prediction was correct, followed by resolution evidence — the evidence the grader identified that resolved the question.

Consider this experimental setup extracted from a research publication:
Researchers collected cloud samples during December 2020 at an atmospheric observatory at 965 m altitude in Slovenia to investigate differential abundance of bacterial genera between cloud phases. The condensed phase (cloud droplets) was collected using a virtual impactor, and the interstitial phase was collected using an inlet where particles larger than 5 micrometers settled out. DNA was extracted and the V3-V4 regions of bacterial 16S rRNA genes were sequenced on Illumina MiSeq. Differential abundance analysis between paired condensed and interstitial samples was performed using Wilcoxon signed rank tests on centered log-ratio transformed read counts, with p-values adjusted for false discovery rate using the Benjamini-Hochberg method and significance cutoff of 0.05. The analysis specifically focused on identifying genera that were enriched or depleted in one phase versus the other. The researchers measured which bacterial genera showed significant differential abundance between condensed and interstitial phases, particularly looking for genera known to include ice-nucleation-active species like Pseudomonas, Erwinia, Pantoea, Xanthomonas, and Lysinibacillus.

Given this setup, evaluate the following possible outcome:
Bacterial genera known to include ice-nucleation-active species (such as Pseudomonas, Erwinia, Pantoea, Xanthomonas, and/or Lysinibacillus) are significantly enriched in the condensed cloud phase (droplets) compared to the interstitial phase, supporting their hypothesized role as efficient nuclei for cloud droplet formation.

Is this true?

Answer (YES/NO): NO